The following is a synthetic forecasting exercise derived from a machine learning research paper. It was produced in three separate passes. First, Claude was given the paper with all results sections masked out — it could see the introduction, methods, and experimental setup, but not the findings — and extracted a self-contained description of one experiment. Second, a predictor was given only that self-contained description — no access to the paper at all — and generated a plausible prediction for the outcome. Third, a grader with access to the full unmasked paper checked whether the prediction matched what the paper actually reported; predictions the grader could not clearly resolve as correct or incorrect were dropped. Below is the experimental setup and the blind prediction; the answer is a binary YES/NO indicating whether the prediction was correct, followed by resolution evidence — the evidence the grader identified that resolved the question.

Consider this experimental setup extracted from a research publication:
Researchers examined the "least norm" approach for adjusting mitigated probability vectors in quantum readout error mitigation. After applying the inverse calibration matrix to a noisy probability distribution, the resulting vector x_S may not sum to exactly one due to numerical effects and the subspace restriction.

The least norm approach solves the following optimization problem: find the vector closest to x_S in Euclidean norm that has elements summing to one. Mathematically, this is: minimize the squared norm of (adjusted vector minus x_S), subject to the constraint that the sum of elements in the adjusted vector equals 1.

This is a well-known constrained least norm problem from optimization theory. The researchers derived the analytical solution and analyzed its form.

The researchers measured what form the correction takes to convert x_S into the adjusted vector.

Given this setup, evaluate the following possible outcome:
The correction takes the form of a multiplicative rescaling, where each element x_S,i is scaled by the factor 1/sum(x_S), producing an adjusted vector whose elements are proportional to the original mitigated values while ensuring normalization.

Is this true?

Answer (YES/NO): NO